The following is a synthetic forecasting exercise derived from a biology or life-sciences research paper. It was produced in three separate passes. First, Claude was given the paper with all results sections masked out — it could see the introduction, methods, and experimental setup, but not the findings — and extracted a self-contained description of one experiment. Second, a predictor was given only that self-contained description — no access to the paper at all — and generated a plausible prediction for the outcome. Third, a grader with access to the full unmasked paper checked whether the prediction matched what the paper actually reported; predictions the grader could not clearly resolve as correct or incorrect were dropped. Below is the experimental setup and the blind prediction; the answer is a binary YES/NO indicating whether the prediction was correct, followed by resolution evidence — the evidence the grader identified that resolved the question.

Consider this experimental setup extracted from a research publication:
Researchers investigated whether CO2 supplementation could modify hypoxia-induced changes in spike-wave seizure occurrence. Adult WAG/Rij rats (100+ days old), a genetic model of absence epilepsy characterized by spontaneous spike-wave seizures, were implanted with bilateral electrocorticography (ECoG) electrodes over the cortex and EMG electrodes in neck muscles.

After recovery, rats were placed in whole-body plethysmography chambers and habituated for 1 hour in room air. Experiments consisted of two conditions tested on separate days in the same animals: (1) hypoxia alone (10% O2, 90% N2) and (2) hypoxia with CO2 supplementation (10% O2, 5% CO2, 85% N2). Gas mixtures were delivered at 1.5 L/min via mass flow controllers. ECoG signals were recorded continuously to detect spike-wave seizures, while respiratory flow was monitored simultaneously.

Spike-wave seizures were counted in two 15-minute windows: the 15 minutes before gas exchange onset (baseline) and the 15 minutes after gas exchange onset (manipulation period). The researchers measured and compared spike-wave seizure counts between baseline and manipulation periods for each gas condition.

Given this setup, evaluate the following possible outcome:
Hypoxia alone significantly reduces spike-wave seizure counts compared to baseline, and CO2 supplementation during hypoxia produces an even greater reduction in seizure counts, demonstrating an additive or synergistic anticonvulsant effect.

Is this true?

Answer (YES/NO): NO